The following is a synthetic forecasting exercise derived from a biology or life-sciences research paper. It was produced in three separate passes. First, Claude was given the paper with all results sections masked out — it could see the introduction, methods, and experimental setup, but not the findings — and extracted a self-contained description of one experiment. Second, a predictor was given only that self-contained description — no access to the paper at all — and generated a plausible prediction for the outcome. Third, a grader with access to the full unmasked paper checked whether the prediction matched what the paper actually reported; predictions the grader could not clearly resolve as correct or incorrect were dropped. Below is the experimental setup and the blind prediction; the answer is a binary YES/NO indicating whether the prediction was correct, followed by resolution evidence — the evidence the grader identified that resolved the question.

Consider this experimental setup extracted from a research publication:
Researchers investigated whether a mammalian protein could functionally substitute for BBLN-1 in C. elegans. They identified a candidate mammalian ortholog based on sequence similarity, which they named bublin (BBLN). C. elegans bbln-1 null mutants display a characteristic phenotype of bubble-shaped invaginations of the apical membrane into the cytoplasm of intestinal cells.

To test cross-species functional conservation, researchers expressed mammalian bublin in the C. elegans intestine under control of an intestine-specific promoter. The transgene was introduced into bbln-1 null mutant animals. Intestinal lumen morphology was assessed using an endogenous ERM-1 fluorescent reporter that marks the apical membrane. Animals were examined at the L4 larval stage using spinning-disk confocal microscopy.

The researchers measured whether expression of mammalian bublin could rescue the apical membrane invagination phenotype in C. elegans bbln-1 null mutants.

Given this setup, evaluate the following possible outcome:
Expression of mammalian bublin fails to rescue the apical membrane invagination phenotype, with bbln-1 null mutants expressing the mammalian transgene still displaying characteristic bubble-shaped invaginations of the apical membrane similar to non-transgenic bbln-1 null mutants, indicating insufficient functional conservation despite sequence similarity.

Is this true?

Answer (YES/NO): NO